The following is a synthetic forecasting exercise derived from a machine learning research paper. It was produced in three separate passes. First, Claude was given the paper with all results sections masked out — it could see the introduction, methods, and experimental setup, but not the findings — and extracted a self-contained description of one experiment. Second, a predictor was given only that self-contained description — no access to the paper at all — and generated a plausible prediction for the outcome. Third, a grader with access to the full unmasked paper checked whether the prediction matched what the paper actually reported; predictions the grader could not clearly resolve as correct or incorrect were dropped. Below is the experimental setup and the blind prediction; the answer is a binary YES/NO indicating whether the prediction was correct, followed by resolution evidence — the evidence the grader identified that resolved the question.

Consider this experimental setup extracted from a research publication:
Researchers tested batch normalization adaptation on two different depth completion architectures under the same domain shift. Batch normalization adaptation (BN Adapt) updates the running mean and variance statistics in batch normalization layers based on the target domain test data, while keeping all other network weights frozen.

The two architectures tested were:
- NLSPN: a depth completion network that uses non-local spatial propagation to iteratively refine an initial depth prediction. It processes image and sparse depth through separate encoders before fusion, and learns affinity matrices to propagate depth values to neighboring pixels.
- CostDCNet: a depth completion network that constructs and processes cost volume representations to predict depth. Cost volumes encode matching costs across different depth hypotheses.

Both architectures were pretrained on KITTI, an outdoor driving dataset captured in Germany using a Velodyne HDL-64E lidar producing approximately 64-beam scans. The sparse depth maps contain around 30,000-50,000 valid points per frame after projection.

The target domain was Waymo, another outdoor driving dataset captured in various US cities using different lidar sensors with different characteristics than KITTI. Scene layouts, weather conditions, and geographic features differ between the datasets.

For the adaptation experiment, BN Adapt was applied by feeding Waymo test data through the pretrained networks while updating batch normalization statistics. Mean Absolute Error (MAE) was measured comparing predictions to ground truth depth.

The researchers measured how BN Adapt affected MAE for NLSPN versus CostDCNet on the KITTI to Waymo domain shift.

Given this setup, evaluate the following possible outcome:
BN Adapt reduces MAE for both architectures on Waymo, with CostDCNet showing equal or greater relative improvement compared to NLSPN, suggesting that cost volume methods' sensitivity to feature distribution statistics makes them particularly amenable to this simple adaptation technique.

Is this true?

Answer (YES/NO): NO